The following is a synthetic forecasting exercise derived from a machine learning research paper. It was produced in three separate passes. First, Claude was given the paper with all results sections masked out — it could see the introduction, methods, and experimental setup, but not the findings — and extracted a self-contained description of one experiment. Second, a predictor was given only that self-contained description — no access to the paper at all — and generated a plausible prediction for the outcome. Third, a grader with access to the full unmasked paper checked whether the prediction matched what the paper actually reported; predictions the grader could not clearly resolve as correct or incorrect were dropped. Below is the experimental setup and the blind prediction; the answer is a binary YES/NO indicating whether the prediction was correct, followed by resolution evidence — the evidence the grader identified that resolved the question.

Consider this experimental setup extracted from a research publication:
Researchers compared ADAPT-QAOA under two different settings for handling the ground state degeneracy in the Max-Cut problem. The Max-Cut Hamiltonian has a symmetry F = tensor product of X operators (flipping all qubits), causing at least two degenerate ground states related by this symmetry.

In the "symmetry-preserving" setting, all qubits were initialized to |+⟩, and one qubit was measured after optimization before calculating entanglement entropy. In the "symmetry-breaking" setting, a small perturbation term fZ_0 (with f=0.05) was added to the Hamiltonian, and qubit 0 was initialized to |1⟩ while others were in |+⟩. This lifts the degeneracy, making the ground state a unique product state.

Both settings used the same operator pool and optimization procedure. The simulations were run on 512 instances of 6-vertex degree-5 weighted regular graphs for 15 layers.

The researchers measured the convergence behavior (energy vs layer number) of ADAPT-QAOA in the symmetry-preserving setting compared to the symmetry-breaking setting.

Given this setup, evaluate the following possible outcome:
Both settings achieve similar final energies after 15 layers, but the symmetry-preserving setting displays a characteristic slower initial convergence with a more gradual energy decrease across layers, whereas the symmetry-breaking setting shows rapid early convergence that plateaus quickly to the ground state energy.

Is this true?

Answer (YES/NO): NO